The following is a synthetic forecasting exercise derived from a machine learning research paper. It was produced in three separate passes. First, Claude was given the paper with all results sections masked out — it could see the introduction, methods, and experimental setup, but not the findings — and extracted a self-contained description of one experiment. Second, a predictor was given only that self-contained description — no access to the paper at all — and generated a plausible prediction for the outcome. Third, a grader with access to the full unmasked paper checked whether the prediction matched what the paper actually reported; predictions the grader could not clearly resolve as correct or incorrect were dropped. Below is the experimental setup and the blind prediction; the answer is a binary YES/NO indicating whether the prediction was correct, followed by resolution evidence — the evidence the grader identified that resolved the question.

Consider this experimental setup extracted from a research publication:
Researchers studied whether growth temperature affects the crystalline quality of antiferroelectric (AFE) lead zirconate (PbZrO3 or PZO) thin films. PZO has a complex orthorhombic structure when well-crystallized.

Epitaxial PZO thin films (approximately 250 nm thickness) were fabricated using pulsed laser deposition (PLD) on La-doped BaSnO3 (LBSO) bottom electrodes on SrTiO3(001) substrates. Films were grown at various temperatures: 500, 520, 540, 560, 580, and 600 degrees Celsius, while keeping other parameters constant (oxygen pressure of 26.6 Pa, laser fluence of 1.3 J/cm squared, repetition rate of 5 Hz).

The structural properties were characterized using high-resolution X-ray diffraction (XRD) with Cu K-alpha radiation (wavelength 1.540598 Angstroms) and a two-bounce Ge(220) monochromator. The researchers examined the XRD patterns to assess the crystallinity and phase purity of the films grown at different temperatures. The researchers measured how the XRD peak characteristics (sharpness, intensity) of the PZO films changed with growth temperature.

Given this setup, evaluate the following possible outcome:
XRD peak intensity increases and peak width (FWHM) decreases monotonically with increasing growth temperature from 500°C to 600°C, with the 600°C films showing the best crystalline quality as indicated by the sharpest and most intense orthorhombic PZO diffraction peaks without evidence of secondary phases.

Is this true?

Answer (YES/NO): NO